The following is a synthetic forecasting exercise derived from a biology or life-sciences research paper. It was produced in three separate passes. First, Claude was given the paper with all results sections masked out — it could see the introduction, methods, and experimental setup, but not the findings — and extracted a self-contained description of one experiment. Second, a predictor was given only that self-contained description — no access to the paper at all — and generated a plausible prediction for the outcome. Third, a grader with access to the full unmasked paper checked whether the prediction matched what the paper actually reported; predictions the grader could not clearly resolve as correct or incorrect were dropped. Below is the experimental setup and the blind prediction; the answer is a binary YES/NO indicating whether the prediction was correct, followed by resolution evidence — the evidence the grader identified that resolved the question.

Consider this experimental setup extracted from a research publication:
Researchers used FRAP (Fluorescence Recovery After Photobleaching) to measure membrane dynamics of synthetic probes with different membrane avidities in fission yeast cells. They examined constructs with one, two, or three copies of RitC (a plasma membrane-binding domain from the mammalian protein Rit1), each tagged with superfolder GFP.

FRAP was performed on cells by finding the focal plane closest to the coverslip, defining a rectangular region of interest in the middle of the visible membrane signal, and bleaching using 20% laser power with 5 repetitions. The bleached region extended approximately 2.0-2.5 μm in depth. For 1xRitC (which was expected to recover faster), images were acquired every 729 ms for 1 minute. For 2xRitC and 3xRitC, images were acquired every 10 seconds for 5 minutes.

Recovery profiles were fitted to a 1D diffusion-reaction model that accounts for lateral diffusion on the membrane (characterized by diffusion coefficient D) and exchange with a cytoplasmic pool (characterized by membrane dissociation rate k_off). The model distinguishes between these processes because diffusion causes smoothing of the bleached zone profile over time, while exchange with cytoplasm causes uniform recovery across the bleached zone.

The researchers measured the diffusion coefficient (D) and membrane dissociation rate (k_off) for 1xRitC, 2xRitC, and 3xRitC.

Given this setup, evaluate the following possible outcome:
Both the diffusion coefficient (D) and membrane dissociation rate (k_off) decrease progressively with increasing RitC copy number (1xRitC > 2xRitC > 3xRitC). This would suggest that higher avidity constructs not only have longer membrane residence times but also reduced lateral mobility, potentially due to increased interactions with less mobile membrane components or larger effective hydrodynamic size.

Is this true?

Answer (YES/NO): YES